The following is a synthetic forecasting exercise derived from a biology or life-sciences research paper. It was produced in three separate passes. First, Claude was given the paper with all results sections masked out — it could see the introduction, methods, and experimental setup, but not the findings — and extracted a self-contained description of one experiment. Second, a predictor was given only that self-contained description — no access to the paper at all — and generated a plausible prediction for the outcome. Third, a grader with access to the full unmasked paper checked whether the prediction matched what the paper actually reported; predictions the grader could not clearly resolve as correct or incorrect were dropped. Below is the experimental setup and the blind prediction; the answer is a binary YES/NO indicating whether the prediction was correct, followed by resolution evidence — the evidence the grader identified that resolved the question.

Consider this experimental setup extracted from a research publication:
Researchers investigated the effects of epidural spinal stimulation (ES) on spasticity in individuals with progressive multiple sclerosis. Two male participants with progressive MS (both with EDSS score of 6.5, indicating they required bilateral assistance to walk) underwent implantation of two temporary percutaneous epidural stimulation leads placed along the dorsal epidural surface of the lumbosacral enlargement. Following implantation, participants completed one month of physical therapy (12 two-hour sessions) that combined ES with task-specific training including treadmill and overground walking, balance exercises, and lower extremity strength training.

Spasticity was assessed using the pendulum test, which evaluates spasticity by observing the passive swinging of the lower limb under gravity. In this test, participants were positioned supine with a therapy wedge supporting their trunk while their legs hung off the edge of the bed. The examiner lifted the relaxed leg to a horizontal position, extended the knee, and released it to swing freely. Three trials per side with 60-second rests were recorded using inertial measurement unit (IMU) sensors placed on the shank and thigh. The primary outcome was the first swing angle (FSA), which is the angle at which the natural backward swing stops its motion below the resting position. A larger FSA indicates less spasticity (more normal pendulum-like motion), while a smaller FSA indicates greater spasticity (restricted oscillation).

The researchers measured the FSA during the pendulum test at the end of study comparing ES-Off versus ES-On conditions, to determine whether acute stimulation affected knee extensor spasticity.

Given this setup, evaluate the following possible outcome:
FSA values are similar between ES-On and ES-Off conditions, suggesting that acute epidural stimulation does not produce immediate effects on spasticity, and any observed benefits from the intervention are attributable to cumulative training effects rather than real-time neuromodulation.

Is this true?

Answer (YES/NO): NO